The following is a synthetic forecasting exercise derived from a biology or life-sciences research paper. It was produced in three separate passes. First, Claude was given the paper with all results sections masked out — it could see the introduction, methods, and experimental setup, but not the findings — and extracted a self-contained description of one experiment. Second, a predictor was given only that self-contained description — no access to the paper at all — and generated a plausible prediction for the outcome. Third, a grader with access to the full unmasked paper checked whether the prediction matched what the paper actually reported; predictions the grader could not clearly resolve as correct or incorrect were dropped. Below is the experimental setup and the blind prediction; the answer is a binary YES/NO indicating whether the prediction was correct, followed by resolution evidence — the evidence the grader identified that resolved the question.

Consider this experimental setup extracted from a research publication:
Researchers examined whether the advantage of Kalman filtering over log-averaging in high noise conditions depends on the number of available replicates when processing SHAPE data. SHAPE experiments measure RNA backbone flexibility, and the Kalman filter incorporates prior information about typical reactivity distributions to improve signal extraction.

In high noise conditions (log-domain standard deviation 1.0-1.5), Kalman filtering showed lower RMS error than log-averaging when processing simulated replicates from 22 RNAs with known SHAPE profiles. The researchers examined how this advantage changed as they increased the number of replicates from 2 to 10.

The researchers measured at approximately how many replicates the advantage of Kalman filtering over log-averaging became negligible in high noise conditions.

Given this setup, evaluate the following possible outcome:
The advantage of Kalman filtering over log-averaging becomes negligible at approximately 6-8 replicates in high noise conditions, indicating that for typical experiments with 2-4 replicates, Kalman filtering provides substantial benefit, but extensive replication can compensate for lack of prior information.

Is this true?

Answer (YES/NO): NO